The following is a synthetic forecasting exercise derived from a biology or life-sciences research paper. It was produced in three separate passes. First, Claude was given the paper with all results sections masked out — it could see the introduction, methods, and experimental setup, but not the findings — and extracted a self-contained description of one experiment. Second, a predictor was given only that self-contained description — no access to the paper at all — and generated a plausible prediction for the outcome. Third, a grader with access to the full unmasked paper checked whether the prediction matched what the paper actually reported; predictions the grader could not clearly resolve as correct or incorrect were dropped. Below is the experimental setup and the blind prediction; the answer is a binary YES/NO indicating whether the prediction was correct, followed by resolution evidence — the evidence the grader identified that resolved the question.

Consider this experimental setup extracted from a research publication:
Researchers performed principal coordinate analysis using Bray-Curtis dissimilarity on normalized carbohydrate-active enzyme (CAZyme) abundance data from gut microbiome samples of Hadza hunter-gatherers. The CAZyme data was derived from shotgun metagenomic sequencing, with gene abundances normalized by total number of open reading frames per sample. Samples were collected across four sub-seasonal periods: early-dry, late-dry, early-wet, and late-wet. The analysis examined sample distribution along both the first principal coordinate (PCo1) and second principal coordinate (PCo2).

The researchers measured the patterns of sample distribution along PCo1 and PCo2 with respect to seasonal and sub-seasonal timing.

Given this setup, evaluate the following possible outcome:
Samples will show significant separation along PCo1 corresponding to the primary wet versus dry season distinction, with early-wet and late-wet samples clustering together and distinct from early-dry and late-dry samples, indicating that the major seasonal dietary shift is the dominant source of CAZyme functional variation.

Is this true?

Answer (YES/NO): NO